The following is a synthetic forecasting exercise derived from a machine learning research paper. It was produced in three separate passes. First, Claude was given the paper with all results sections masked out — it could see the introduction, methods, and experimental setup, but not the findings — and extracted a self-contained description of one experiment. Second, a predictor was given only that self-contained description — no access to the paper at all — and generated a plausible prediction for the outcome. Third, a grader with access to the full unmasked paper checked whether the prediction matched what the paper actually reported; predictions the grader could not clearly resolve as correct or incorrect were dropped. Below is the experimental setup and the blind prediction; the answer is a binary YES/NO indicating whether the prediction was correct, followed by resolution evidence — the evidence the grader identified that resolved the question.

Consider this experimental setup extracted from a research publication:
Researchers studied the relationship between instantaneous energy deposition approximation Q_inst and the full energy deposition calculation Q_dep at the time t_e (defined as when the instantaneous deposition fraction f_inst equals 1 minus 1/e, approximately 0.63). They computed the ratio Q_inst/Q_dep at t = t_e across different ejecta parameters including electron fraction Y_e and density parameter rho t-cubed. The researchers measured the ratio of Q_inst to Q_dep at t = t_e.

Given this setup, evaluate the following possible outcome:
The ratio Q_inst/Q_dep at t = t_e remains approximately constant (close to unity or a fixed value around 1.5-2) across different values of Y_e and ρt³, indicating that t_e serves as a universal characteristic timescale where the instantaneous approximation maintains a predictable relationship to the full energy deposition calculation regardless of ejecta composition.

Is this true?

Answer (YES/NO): YES